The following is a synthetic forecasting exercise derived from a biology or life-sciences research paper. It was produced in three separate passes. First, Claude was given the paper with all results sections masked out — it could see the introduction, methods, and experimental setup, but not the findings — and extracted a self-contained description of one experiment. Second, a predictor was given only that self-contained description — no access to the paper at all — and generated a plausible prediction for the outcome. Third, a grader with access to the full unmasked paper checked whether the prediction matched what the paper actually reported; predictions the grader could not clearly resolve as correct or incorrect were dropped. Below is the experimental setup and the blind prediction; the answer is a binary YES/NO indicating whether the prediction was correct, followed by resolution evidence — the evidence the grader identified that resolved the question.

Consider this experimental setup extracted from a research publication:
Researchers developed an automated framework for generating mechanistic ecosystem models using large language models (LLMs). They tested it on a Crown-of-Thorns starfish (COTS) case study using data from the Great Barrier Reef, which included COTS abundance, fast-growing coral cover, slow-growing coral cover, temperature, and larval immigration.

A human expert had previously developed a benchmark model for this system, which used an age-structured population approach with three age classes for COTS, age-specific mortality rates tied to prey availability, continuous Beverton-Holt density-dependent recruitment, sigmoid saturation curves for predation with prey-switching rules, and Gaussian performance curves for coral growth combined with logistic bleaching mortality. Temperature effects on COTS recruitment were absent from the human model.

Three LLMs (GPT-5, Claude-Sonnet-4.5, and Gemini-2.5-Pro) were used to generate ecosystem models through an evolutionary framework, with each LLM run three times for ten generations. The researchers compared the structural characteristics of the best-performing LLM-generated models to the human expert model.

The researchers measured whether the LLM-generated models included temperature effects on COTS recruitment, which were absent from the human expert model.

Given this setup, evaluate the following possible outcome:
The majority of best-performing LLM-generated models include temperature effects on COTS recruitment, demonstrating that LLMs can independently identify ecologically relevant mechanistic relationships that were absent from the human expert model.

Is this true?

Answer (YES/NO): NO